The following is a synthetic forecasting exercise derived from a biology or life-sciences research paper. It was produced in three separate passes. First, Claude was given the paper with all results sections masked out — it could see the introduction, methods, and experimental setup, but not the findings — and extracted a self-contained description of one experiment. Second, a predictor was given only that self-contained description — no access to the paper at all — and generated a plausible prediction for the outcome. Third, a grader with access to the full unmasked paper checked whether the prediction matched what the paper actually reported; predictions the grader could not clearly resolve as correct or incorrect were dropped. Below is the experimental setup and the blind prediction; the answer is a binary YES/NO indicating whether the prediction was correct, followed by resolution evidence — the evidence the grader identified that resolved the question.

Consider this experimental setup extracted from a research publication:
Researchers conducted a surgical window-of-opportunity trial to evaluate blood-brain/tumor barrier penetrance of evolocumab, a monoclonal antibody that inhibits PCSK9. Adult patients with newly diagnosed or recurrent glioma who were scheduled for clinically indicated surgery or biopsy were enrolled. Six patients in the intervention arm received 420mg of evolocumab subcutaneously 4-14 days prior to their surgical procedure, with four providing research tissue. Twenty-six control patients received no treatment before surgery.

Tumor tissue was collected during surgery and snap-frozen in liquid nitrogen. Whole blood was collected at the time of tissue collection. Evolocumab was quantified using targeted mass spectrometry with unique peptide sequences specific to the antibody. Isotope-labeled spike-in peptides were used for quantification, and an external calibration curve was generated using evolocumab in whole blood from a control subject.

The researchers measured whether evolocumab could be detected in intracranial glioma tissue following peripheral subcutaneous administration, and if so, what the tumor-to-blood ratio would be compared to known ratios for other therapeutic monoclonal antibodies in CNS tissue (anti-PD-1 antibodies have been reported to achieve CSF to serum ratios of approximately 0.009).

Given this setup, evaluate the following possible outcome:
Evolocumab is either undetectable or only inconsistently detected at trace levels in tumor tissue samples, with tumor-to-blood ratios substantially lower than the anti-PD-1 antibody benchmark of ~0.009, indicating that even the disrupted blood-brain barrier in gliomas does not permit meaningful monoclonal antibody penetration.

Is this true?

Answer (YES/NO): NO